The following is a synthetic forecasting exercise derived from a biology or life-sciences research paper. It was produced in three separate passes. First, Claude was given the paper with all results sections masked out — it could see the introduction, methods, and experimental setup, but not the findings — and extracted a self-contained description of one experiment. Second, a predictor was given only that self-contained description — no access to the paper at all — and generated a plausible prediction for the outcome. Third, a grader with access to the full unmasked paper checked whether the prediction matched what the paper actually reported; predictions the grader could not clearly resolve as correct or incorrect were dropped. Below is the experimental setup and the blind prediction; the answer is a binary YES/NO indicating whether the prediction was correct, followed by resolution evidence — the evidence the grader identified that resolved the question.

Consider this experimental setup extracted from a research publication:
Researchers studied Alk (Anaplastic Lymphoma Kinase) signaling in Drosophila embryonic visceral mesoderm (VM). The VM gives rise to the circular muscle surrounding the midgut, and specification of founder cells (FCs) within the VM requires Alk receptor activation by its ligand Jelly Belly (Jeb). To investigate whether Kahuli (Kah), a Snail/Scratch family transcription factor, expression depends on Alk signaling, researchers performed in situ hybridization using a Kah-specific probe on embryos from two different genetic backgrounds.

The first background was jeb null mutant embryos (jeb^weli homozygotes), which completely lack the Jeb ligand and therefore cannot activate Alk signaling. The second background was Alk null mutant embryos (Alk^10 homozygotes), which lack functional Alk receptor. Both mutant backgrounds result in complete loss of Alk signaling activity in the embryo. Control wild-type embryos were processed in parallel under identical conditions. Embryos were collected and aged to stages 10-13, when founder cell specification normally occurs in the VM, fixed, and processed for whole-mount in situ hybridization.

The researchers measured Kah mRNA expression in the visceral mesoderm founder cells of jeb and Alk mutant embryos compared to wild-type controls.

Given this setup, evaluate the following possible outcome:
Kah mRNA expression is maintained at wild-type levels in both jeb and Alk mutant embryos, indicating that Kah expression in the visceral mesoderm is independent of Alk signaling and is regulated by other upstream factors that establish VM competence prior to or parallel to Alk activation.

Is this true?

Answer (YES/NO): NO